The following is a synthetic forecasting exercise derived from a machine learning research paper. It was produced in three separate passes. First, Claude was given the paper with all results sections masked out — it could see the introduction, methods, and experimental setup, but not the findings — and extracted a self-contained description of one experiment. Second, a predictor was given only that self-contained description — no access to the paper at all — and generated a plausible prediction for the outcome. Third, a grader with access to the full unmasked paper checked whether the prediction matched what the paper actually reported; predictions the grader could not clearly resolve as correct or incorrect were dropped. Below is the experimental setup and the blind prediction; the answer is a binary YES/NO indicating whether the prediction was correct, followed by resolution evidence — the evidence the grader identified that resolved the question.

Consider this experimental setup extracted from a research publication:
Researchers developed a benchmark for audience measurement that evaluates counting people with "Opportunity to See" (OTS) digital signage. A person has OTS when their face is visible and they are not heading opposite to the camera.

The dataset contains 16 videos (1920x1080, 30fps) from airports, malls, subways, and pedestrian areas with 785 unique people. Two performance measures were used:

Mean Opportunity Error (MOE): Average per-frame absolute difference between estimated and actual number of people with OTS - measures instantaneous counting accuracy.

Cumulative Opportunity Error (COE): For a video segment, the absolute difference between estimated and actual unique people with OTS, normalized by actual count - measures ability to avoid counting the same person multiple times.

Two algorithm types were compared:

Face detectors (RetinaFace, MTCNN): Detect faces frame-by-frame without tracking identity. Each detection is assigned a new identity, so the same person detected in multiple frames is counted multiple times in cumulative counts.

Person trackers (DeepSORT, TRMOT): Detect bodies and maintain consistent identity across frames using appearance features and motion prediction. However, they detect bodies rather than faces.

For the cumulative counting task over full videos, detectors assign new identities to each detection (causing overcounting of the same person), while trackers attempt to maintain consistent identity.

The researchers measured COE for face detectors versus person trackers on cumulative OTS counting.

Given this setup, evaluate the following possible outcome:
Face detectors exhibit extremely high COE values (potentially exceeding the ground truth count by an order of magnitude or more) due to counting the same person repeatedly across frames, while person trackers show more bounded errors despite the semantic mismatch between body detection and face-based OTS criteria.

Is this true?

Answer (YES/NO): YES